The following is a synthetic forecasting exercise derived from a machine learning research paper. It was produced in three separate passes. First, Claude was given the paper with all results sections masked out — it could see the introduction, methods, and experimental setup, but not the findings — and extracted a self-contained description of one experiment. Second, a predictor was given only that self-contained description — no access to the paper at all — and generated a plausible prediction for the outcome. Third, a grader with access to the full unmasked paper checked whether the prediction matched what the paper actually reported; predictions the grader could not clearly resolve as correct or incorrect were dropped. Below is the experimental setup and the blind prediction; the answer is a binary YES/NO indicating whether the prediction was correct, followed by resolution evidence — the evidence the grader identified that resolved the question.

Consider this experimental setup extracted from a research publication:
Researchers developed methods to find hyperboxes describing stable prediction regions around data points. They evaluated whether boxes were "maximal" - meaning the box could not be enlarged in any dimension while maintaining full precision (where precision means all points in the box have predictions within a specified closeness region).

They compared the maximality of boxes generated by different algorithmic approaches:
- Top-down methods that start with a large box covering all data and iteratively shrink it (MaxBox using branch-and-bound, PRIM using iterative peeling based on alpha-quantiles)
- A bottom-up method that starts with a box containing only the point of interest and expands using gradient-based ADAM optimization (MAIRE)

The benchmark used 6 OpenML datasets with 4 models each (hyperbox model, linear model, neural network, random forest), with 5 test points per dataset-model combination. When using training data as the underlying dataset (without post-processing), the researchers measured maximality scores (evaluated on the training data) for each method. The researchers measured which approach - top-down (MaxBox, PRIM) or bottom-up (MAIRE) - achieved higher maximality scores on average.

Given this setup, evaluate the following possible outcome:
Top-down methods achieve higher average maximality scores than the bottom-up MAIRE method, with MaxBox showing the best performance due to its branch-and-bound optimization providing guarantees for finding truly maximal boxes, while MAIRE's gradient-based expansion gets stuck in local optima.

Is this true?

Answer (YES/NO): YES